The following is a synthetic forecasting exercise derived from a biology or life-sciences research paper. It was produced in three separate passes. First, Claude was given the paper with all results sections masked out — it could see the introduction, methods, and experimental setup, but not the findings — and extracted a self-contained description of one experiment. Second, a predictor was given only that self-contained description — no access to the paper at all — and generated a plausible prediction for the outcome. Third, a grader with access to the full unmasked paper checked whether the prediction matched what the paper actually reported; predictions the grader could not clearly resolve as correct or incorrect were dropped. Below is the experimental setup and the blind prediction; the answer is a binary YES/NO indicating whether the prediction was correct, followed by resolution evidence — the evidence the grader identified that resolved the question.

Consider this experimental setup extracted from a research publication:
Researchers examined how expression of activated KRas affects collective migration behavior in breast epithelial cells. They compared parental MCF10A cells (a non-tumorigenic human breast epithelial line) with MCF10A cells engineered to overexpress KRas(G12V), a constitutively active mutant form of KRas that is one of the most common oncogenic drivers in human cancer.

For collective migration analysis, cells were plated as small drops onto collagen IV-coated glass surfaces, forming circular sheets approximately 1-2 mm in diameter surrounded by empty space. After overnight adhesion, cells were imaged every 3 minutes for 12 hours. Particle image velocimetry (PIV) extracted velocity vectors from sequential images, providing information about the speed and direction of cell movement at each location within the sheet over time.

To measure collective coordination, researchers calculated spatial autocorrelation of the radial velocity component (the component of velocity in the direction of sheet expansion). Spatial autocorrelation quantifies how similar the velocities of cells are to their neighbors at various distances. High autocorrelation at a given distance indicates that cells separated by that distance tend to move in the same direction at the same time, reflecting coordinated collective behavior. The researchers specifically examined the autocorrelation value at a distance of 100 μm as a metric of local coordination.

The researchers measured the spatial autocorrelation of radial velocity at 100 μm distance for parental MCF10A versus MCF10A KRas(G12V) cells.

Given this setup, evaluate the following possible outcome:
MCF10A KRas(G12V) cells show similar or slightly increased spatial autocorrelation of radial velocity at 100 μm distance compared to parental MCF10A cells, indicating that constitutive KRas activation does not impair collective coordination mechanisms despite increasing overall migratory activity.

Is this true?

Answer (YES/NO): NO